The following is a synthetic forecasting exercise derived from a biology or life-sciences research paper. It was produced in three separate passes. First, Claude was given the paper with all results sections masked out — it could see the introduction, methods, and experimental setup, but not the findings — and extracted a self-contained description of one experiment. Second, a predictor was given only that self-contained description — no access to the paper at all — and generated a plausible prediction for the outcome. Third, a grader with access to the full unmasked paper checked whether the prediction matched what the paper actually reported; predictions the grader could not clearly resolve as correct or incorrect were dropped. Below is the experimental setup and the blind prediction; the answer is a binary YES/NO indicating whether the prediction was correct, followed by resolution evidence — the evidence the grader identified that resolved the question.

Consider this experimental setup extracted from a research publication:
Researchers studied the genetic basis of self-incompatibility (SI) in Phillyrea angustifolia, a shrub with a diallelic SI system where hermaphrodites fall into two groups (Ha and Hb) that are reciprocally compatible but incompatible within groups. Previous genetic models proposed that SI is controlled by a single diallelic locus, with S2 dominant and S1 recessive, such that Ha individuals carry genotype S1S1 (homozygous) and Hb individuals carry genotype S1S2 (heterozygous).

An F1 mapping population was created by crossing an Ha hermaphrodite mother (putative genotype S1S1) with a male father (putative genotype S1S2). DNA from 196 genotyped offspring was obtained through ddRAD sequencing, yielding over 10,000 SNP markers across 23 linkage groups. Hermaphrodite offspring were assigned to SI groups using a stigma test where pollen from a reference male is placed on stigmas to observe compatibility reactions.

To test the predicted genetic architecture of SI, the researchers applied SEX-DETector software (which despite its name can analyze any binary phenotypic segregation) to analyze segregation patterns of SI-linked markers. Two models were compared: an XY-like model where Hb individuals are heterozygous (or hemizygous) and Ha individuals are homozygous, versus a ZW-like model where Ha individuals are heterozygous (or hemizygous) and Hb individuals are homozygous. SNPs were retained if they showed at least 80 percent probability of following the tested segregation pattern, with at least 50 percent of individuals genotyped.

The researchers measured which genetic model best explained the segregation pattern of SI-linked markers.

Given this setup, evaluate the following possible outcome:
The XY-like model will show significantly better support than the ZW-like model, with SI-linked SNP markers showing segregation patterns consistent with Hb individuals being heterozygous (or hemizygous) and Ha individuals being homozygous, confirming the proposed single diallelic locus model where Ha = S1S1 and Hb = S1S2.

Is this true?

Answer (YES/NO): YES